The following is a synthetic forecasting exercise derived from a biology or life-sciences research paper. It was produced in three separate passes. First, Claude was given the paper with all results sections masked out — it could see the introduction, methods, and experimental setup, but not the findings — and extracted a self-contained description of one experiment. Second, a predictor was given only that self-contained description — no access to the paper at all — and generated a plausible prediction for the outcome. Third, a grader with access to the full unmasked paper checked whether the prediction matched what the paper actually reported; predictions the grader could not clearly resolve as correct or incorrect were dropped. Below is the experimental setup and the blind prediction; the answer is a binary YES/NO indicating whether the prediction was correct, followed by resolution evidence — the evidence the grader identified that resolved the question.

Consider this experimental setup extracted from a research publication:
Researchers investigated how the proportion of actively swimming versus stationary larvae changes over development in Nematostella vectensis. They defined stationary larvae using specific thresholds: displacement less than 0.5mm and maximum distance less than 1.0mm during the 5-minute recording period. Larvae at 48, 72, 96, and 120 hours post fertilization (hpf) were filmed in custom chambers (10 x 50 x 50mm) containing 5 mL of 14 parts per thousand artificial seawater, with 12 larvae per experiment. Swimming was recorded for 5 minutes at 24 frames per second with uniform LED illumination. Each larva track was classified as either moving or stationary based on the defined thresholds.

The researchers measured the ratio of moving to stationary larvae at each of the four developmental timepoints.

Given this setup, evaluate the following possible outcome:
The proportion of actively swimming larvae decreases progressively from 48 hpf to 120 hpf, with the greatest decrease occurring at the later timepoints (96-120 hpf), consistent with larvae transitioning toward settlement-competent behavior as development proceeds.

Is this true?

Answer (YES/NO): NO